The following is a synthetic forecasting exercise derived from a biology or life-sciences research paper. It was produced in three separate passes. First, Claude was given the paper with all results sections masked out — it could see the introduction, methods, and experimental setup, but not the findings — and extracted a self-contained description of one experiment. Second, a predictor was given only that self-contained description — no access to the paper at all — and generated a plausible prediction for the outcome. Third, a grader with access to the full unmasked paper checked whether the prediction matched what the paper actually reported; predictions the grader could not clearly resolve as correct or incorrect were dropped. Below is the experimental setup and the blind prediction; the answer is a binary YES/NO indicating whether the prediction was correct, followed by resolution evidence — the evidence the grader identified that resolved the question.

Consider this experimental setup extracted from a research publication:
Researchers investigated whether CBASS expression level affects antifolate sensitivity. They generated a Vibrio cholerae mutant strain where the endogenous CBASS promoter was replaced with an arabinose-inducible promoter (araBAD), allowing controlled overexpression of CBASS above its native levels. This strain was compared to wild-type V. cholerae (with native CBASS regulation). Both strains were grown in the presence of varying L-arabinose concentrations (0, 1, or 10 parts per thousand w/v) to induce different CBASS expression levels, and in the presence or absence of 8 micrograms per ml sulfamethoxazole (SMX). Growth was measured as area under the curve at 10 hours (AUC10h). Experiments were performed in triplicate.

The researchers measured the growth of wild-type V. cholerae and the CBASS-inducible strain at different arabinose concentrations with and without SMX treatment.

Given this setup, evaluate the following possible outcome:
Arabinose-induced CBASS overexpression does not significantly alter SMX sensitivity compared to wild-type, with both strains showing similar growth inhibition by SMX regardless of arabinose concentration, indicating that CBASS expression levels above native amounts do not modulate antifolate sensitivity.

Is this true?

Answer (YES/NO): NO